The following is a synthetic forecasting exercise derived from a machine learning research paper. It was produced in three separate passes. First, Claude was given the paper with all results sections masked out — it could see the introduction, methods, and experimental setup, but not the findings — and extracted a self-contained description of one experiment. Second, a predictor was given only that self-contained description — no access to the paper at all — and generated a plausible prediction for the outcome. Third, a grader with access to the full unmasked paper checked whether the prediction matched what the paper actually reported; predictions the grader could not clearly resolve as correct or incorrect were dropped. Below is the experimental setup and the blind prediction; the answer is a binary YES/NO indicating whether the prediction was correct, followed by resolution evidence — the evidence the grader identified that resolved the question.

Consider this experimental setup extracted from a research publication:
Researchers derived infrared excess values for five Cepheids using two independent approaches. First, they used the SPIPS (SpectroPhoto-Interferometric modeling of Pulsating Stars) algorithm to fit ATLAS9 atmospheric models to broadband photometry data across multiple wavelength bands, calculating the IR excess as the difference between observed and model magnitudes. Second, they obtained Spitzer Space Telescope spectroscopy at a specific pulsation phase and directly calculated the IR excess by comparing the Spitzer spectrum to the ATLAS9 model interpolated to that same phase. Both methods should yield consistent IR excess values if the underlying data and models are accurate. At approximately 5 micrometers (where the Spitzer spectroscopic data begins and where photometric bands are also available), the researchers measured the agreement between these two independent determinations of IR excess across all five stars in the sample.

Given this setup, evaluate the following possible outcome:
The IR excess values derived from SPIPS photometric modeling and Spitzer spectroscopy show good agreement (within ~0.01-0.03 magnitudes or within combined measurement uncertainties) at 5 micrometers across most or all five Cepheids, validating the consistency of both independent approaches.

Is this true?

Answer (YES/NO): NO